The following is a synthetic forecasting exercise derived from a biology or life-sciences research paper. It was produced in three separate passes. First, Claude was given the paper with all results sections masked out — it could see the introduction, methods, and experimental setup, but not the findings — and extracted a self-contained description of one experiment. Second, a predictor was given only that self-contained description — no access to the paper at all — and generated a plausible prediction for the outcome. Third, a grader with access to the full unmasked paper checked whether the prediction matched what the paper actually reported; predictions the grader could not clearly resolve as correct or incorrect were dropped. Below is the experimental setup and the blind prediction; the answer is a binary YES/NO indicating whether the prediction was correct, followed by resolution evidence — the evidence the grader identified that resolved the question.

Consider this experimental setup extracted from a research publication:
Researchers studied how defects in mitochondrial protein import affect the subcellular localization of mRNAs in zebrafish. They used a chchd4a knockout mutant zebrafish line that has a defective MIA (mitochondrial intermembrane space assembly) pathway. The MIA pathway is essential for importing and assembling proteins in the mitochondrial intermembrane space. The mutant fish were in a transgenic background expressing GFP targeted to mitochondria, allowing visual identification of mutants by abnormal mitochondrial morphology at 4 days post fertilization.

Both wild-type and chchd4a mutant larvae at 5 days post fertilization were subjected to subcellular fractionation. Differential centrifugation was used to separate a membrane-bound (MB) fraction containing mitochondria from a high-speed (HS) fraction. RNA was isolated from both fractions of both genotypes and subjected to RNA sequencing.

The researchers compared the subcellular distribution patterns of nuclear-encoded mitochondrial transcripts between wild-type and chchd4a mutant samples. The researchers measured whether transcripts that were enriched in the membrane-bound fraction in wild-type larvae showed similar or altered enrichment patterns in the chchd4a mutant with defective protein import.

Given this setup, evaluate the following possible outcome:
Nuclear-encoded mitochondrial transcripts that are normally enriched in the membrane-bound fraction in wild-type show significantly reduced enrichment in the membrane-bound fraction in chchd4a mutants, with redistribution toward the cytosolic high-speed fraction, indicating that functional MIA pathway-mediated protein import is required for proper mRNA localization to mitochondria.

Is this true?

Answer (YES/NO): NO